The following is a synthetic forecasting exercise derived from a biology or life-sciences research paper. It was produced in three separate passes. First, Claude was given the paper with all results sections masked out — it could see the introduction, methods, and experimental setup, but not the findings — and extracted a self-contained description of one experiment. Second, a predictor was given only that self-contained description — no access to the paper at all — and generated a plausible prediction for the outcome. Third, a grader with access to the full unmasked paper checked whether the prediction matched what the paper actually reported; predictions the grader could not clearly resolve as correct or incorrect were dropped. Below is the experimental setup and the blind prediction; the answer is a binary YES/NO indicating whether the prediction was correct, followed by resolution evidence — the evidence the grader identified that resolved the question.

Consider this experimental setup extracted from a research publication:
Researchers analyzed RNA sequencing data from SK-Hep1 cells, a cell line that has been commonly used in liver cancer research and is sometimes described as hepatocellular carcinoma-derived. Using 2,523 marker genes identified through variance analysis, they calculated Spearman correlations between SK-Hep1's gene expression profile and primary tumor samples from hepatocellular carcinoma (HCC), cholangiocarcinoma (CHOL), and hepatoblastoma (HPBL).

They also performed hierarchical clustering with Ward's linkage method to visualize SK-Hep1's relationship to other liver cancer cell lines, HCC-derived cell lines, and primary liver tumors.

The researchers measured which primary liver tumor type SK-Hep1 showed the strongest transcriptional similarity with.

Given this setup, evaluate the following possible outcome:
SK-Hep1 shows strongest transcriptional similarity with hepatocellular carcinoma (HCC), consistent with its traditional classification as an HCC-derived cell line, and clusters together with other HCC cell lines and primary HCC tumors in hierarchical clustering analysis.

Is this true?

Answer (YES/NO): NO